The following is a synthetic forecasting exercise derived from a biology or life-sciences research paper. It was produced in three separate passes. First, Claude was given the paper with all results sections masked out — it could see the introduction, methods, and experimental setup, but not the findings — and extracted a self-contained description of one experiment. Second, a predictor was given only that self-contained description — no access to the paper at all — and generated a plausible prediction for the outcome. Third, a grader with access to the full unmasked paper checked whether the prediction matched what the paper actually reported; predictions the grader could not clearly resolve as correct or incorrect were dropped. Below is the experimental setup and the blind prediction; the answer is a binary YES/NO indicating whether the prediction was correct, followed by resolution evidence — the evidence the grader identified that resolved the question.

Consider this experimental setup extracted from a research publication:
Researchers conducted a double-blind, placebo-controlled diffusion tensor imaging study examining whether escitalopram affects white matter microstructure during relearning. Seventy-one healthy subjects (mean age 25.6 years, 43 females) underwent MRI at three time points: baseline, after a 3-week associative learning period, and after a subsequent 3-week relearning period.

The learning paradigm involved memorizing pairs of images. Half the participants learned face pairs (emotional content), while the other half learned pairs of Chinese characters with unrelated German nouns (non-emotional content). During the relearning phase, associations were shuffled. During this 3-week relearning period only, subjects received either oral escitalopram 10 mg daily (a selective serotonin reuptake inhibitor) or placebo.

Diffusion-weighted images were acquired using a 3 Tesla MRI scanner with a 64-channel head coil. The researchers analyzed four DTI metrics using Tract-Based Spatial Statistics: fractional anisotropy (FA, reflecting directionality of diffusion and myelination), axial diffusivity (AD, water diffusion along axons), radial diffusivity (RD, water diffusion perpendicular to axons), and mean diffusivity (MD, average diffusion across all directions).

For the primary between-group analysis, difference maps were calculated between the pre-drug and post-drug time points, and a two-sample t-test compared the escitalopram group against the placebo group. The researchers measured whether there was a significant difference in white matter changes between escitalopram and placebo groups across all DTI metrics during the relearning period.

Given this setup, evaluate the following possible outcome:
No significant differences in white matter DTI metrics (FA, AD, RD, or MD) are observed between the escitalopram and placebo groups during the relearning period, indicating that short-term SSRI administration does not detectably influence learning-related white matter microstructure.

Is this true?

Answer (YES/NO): YES